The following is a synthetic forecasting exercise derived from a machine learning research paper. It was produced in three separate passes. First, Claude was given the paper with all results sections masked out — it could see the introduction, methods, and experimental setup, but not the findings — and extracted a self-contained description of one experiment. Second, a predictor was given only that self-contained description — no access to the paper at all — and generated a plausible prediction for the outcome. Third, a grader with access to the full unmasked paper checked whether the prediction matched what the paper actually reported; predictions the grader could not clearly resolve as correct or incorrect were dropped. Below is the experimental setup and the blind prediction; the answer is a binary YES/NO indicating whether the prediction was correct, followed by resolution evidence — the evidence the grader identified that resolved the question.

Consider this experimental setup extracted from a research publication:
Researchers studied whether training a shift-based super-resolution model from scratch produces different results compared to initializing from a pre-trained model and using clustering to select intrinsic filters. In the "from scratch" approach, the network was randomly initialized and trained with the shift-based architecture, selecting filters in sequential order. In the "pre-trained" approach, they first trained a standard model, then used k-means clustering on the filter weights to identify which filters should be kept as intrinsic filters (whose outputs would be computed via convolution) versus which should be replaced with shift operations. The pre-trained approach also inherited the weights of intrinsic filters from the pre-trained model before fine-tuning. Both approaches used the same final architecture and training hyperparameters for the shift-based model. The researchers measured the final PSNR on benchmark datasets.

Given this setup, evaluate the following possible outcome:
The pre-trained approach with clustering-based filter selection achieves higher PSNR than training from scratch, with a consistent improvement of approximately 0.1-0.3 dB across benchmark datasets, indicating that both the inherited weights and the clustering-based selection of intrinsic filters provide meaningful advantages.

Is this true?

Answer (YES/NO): NO